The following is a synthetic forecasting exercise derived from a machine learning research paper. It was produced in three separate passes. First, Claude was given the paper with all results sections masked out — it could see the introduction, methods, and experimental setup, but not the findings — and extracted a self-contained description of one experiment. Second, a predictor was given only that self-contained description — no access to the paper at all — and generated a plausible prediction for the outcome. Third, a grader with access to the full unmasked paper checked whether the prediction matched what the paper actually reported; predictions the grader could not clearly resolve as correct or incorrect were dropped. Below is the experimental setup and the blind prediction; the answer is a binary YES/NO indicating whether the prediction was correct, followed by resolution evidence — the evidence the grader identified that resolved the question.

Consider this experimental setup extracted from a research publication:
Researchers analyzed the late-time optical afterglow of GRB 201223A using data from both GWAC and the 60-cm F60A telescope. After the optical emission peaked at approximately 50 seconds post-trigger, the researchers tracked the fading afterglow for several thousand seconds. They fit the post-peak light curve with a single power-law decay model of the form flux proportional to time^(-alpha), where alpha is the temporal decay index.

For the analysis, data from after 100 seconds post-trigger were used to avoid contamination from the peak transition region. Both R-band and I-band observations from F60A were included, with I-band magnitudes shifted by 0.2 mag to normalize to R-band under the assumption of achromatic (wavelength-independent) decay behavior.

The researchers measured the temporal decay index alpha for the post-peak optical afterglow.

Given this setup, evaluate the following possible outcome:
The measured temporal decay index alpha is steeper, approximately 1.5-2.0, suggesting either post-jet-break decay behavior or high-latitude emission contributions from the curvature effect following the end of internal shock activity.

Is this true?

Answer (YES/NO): NO